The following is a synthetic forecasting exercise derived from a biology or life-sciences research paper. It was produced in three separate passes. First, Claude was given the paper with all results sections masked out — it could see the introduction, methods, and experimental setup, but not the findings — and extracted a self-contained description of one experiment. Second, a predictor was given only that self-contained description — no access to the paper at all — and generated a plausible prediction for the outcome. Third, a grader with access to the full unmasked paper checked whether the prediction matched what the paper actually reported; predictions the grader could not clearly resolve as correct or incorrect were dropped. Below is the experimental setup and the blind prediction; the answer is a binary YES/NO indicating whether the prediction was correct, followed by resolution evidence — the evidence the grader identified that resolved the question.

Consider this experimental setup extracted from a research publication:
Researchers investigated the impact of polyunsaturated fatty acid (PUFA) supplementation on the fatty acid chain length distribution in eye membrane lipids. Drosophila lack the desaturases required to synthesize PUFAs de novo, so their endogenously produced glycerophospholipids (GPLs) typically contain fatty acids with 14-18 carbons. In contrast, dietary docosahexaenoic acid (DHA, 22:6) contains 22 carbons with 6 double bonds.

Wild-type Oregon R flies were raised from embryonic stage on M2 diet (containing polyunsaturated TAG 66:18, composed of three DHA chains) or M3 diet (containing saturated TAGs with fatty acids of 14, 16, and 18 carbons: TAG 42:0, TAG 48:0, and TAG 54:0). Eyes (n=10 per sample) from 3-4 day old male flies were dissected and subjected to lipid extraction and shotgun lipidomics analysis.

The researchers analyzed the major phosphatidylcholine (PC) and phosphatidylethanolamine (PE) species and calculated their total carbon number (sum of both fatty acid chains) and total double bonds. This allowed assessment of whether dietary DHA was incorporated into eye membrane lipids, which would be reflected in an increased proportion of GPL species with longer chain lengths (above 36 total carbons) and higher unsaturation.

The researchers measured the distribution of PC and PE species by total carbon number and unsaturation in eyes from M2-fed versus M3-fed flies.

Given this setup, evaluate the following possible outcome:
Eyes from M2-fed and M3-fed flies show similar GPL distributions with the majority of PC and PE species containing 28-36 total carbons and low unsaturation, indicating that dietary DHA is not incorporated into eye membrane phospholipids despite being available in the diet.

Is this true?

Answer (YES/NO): NO